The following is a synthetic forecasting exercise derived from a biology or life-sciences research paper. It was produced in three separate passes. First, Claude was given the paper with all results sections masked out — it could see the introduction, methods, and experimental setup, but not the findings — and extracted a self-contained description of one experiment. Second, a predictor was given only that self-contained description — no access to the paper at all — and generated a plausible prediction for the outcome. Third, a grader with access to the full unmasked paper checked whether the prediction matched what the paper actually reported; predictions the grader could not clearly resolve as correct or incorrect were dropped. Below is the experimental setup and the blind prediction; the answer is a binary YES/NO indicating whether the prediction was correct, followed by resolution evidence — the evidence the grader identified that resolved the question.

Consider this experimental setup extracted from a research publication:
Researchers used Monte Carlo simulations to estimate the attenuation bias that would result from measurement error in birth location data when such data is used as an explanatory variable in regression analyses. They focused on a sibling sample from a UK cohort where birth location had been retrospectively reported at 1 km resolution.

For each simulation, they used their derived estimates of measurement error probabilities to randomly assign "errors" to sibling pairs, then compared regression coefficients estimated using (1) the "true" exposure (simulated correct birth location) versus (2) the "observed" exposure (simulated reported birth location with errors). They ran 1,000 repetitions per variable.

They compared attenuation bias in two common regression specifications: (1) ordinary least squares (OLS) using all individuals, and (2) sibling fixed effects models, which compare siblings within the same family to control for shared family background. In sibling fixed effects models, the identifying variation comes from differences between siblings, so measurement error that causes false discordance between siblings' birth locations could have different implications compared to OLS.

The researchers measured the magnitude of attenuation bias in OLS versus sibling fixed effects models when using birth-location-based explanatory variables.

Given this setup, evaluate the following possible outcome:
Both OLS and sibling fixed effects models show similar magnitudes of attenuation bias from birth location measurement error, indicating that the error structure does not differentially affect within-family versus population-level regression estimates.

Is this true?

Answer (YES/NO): NO